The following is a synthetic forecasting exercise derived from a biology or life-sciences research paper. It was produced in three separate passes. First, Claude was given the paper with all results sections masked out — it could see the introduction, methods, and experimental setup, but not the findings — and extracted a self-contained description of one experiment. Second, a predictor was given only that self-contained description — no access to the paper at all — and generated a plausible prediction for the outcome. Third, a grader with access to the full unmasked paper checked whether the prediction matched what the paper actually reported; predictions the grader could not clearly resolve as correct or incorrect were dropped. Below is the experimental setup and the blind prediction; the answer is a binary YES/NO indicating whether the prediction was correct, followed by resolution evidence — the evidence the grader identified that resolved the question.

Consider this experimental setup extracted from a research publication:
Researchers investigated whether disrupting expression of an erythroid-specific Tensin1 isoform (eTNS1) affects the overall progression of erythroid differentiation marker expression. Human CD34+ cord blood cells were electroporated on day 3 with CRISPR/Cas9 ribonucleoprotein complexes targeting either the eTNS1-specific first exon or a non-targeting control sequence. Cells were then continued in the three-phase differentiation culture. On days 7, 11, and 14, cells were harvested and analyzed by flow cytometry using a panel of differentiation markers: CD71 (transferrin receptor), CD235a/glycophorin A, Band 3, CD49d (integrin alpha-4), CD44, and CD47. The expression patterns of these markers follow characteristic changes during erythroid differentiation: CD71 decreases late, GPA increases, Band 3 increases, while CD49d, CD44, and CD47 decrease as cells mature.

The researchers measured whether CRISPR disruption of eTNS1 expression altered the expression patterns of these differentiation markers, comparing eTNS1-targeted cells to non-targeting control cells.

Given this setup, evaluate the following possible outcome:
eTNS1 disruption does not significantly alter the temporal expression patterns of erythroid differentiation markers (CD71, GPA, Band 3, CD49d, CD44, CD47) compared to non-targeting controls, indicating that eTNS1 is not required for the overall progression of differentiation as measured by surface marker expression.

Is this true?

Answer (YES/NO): YES